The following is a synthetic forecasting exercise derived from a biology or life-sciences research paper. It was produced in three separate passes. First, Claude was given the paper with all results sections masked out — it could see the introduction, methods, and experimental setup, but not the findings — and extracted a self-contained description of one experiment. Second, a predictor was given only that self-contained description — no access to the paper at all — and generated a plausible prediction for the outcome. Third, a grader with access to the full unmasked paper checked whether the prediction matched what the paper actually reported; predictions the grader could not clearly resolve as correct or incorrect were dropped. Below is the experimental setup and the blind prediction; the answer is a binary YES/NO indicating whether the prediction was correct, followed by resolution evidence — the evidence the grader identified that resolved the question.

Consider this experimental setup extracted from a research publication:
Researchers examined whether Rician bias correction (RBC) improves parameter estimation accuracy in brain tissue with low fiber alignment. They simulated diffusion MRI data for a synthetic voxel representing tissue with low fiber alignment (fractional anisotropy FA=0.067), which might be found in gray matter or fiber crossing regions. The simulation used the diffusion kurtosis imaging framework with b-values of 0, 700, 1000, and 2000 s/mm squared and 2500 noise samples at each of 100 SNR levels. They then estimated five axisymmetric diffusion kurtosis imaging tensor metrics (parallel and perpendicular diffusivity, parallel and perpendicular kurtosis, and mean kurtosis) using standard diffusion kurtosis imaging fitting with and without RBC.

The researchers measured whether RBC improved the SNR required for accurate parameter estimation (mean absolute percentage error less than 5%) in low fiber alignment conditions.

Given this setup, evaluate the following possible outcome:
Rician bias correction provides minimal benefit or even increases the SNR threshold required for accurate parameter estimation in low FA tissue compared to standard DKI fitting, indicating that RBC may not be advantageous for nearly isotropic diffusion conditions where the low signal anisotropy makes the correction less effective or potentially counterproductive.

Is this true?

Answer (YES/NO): YES